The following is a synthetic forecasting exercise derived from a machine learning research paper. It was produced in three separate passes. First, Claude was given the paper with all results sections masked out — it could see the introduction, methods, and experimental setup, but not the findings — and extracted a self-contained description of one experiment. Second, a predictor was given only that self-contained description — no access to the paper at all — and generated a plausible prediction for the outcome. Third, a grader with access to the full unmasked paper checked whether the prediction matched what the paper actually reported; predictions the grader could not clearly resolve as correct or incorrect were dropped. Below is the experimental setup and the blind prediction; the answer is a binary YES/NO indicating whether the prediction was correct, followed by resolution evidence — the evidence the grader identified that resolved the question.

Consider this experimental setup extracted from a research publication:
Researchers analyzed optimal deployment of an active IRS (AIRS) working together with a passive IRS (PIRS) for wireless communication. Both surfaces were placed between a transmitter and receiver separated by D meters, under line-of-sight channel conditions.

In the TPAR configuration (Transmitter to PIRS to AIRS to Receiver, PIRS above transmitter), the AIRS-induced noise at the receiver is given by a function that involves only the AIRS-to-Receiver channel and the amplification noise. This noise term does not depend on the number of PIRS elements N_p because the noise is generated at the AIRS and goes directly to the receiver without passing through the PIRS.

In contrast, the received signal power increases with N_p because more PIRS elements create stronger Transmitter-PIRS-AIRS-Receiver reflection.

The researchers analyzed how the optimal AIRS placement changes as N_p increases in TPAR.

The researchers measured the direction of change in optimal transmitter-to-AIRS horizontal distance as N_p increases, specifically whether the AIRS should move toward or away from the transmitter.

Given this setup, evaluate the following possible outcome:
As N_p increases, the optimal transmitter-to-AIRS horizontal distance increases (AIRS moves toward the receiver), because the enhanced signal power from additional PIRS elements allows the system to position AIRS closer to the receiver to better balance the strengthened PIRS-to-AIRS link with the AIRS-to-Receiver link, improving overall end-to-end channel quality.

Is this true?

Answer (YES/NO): YES